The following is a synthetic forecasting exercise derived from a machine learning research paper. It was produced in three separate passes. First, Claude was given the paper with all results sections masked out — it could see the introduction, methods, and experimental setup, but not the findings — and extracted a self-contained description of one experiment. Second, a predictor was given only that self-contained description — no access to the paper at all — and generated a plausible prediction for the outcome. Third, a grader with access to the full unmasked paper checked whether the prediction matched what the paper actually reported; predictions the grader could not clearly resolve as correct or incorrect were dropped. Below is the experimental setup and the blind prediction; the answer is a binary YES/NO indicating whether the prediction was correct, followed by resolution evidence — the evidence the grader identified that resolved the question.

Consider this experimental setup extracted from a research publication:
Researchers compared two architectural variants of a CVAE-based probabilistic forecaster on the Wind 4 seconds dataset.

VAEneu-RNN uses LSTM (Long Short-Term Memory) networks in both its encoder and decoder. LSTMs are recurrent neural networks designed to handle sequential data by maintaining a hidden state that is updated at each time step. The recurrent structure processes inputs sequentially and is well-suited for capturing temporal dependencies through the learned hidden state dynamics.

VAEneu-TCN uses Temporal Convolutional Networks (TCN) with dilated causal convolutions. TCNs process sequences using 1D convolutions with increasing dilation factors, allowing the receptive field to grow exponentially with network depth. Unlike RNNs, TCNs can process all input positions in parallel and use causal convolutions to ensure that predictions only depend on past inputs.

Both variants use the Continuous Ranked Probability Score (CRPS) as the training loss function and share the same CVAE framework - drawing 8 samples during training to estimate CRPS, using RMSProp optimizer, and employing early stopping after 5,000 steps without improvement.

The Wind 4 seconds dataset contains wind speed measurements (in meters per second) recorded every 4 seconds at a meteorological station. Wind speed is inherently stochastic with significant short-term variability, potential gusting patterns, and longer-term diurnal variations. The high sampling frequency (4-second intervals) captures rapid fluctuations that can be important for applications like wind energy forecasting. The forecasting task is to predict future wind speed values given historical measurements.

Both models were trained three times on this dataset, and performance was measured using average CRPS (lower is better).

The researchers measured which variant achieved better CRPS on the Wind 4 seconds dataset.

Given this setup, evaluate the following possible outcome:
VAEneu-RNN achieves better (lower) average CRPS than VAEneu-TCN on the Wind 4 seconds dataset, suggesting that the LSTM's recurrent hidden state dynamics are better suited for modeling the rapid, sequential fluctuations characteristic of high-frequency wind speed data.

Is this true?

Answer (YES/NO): YES